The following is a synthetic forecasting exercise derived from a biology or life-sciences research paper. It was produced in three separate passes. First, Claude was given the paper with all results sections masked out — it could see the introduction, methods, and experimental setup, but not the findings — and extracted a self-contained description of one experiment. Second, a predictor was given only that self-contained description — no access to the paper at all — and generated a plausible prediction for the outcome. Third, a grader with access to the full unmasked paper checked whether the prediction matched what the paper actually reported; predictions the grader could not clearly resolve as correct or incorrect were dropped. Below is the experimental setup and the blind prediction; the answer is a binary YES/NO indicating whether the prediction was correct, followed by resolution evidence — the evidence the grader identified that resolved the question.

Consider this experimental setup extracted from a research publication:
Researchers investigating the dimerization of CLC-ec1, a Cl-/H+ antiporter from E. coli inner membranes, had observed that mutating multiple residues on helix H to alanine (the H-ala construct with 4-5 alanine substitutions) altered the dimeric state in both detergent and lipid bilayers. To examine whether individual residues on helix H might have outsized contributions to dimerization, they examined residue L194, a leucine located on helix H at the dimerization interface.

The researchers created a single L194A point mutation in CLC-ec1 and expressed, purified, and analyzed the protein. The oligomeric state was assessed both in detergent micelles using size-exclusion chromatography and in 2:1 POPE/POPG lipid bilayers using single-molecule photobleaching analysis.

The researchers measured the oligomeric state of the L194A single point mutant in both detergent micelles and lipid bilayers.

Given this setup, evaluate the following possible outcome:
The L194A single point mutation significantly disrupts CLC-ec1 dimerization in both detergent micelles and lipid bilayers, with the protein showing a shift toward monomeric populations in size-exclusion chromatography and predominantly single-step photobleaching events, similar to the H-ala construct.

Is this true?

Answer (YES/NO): NO